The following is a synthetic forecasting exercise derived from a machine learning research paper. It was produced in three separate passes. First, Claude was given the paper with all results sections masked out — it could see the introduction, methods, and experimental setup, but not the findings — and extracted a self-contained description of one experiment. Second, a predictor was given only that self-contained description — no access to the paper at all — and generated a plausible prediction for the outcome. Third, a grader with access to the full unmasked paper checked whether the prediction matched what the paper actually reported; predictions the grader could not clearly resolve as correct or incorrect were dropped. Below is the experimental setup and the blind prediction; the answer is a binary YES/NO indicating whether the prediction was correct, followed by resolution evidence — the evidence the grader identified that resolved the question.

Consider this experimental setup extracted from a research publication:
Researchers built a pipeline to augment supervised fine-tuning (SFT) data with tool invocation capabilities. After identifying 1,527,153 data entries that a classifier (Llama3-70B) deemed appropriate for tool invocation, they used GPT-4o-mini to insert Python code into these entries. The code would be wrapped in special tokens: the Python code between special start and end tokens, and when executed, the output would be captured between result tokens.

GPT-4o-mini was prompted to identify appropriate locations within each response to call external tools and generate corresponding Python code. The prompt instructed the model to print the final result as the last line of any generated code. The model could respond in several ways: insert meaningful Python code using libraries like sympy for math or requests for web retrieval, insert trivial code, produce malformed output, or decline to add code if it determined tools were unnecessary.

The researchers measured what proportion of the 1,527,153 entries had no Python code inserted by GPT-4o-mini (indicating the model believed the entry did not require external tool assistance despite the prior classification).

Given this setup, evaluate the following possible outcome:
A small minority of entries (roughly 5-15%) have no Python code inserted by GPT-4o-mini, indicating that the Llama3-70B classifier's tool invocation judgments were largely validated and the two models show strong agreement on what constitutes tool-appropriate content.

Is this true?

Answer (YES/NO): NO